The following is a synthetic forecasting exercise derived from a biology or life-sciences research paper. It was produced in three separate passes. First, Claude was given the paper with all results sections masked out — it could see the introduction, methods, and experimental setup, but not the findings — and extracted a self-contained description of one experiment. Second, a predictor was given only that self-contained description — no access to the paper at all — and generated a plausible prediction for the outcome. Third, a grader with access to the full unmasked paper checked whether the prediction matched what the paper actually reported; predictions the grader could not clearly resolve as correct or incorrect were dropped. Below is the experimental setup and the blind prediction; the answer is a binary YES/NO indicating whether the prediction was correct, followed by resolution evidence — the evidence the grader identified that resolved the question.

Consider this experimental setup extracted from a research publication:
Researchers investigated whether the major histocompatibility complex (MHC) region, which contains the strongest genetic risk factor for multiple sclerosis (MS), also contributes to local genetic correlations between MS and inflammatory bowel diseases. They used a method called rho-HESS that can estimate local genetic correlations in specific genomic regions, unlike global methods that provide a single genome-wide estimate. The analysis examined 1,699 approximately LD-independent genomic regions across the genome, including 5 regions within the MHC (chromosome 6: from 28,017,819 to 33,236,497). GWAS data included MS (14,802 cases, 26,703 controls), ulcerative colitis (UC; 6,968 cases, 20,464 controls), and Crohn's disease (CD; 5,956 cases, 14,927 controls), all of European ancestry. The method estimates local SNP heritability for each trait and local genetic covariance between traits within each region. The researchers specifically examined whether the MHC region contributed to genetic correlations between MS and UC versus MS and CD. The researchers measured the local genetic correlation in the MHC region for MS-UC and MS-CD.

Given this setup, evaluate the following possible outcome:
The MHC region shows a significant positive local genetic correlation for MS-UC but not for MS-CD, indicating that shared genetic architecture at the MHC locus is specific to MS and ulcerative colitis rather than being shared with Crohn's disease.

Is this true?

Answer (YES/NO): NO